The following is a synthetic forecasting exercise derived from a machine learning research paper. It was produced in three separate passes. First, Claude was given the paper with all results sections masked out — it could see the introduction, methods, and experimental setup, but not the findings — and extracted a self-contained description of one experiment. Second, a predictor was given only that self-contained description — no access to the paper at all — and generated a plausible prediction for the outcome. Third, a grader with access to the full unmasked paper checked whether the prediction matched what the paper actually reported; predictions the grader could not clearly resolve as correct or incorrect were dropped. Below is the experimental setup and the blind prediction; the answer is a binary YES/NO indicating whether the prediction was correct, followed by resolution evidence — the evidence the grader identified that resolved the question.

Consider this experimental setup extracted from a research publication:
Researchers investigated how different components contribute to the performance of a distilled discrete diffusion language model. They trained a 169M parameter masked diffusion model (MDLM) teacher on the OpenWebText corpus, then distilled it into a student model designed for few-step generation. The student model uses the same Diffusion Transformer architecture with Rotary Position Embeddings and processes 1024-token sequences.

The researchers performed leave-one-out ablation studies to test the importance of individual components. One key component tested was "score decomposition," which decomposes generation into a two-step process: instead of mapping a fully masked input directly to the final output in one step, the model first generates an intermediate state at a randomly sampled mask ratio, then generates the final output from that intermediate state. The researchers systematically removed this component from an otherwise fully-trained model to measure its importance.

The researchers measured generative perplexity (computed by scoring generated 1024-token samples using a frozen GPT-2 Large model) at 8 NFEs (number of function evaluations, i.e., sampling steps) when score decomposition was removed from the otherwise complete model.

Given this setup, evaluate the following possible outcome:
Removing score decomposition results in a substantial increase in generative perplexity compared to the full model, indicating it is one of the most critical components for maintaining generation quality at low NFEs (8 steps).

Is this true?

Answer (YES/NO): YES